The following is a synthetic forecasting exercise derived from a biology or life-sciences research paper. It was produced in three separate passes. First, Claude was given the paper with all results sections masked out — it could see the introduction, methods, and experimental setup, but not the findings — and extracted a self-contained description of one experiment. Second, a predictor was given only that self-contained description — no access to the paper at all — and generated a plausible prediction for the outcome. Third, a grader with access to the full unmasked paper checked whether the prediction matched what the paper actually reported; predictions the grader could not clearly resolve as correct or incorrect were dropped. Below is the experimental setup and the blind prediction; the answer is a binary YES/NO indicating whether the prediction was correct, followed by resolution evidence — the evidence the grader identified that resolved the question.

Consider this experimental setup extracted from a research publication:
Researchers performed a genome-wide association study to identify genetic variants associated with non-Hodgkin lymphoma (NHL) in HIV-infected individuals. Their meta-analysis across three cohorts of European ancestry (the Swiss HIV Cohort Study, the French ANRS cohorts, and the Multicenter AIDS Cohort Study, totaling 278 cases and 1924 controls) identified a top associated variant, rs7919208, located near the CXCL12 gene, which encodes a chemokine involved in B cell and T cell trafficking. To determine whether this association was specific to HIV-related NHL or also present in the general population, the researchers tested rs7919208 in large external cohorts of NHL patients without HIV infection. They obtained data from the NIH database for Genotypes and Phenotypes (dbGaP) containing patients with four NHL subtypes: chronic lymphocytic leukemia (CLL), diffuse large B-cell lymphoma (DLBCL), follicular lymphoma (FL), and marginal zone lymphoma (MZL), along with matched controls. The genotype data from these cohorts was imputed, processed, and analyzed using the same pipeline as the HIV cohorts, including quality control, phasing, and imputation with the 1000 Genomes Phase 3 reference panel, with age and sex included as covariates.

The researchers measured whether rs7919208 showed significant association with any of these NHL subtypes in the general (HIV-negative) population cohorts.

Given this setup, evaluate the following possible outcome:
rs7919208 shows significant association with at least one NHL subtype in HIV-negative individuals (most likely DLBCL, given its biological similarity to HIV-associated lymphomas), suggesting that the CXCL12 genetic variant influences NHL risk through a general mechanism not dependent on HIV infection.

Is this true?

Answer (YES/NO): NO